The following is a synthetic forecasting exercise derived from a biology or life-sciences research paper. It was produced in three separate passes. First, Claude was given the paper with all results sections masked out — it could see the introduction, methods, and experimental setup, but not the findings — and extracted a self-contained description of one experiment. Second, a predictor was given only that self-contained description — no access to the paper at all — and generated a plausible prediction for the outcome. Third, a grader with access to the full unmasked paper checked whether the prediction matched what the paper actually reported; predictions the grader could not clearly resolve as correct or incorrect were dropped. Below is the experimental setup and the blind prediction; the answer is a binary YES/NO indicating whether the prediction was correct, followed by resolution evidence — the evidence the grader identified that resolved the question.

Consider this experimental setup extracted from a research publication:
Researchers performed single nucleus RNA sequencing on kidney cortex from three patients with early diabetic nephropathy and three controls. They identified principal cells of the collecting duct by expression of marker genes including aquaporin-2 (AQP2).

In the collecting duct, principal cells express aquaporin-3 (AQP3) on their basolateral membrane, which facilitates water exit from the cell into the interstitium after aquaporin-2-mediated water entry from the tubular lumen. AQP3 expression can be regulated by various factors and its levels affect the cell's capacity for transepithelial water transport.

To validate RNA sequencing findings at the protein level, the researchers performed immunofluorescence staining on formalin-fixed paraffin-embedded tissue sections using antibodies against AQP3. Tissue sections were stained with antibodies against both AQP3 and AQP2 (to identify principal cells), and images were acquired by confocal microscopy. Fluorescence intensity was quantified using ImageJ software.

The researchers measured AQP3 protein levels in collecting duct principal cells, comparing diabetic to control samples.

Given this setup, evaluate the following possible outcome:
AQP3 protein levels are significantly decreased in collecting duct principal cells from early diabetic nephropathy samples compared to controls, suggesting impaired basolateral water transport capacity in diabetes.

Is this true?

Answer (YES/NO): NO